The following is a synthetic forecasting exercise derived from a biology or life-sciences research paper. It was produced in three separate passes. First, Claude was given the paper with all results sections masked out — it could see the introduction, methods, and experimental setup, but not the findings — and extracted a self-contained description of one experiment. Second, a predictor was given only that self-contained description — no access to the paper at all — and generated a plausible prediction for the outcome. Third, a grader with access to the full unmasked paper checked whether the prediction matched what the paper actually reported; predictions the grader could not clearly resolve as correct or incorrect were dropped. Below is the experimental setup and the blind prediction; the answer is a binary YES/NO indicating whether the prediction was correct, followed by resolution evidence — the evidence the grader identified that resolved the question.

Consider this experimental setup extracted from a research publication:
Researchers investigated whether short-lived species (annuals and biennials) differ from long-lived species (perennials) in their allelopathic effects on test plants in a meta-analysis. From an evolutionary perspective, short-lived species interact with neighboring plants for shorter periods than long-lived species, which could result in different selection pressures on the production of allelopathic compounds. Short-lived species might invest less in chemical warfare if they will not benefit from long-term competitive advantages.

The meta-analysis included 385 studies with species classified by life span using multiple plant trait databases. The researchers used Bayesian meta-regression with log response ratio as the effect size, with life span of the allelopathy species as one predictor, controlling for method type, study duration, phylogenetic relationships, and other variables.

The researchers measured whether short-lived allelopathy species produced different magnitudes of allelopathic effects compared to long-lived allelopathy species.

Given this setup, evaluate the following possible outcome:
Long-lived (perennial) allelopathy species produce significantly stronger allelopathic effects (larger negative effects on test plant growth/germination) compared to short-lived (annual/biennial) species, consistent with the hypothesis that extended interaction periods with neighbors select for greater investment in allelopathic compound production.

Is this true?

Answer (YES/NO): NO